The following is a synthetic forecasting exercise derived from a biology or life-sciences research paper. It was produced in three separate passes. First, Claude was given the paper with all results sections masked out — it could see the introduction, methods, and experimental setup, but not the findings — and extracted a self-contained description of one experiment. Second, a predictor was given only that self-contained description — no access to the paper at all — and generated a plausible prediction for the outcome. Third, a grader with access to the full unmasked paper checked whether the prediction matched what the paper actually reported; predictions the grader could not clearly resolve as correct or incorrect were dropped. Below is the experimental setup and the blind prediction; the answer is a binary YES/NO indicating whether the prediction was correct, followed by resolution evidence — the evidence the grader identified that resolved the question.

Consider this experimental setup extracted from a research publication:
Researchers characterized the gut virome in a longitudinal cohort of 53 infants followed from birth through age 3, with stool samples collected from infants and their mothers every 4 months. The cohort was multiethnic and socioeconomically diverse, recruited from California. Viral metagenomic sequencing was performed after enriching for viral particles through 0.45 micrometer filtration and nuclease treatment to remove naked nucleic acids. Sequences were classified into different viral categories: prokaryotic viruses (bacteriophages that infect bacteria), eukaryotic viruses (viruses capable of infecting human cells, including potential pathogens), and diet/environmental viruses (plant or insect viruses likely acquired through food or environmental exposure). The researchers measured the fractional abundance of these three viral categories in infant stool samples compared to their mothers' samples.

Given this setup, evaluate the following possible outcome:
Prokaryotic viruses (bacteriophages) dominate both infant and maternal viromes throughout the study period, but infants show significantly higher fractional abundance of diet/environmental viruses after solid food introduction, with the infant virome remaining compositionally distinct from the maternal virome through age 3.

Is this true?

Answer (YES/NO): NO